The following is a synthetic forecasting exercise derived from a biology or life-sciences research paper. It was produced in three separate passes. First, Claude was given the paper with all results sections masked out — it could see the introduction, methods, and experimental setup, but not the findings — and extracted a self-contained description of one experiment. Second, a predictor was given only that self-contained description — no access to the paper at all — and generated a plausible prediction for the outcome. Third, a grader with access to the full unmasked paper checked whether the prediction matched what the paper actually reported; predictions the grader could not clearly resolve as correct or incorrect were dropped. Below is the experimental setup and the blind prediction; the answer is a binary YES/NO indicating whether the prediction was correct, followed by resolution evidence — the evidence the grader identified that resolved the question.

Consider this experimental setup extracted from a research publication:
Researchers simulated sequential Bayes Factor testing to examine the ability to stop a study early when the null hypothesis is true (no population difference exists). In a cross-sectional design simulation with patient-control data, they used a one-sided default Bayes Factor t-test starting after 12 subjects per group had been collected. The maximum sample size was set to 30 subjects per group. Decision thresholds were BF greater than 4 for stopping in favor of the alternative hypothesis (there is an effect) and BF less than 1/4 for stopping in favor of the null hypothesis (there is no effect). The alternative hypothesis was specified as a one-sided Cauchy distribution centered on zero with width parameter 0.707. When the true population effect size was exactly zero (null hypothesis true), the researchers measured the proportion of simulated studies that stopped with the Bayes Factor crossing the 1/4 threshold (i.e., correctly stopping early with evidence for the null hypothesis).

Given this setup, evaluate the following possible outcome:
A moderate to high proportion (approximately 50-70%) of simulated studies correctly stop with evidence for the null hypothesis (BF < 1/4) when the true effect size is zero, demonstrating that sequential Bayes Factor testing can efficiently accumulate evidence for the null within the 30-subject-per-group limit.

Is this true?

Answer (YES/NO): YES